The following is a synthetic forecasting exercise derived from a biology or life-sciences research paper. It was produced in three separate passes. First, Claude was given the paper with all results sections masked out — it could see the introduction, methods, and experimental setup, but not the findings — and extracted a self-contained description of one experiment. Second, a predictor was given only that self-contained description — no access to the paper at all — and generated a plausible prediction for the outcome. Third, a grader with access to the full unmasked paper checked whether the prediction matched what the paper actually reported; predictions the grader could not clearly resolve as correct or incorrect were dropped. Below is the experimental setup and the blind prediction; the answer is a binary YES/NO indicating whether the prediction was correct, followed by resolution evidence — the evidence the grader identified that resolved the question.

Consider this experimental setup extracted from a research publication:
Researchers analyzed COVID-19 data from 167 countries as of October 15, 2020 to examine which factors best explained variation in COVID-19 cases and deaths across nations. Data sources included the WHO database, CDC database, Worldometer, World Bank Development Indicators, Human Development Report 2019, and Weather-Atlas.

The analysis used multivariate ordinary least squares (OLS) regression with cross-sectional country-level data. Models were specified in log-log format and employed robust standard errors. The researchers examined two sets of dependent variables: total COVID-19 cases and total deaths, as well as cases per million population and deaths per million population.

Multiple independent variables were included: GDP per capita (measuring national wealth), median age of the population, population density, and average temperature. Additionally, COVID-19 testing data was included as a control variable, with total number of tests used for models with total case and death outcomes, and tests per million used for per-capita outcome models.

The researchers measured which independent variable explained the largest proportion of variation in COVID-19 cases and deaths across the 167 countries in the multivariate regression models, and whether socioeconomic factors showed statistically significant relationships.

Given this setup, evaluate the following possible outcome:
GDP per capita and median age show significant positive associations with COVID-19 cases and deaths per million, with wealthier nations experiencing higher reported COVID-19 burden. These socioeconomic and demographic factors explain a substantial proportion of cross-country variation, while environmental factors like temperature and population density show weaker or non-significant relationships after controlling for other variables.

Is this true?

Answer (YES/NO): NO